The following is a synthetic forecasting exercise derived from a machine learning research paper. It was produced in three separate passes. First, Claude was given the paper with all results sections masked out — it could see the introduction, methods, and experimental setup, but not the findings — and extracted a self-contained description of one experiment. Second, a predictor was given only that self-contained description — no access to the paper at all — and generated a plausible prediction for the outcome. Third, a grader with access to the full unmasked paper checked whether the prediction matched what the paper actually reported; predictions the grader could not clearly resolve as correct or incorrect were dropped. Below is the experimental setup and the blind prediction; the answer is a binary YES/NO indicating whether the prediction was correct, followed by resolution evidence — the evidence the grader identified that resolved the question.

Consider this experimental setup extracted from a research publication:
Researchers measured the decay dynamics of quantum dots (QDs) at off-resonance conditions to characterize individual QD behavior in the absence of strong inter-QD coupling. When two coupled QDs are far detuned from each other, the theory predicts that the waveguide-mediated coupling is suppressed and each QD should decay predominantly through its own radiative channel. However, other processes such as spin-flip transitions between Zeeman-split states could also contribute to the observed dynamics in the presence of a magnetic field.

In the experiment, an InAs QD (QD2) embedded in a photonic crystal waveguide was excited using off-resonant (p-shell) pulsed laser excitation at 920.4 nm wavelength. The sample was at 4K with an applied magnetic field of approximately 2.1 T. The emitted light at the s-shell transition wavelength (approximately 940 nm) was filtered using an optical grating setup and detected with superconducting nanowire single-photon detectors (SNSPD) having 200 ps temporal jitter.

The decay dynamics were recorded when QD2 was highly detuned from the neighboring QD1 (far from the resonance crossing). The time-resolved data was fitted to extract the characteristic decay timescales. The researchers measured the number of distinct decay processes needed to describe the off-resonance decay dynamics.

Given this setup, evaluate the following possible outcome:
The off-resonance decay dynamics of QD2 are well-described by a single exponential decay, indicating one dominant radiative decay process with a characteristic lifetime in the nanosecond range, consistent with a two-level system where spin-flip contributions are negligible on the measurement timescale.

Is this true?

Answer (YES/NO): NO